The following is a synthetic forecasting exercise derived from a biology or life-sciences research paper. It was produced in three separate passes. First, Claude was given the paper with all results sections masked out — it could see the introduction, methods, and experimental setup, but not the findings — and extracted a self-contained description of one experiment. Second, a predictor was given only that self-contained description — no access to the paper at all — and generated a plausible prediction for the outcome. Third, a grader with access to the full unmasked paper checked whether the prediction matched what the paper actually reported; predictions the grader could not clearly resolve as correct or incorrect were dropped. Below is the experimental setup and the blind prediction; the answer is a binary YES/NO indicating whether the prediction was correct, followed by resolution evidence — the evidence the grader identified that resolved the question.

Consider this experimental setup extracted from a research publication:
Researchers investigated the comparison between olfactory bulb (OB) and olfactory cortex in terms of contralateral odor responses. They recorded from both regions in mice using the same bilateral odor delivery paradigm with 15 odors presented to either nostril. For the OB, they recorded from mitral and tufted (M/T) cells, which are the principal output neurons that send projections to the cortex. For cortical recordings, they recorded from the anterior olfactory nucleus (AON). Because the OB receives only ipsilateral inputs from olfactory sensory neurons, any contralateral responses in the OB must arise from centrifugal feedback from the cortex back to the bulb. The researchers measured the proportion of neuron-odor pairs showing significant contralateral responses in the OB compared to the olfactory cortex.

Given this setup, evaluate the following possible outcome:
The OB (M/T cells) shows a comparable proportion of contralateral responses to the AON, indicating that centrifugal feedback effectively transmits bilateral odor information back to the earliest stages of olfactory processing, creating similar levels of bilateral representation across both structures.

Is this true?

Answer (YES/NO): NO